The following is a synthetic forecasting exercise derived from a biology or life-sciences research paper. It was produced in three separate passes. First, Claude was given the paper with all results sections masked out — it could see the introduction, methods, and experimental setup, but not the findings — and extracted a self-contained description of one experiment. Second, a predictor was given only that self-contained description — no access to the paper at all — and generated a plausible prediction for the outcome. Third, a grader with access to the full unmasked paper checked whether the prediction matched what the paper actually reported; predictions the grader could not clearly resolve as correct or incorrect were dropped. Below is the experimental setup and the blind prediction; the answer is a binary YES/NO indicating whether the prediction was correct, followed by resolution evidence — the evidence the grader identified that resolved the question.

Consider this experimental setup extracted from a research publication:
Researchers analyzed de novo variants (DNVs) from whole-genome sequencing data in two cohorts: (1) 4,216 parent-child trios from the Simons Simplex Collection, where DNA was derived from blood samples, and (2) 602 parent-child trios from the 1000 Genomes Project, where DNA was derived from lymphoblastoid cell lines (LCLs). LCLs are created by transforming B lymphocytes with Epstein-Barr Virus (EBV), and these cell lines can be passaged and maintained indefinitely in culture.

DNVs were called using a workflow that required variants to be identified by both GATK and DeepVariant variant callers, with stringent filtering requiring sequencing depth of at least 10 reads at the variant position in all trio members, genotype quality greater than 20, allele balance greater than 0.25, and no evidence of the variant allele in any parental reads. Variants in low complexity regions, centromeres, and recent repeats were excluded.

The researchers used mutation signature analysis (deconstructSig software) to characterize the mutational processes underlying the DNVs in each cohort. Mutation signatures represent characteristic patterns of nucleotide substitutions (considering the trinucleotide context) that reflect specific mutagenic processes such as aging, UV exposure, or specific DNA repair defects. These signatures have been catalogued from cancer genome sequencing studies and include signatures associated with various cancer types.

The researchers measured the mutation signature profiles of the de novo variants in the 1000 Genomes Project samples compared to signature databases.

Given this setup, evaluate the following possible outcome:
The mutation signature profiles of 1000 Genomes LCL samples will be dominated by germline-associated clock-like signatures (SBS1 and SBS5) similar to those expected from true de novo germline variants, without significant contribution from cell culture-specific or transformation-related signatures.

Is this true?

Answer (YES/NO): NO